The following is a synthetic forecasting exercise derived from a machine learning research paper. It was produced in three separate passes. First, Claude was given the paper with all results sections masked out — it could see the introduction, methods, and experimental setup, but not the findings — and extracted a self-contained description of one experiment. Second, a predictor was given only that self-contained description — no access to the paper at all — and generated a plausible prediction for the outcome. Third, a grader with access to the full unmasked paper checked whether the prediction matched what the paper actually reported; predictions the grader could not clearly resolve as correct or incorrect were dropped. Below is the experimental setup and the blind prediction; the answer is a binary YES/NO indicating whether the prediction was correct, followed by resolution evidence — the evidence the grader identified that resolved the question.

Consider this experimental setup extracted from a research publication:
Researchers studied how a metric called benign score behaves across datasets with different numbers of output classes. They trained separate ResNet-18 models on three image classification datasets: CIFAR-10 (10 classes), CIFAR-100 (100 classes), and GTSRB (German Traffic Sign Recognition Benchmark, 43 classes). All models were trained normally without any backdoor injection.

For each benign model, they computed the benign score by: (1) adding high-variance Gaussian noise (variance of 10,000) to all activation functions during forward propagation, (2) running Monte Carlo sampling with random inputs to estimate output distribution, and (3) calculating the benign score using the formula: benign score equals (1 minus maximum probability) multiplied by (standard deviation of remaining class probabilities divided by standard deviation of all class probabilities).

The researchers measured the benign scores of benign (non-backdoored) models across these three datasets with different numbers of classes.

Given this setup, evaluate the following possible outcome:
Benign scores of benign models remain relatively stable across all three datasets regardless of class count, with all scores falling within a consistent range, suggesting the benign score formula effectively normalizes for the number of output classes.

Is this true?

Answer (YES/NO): NO